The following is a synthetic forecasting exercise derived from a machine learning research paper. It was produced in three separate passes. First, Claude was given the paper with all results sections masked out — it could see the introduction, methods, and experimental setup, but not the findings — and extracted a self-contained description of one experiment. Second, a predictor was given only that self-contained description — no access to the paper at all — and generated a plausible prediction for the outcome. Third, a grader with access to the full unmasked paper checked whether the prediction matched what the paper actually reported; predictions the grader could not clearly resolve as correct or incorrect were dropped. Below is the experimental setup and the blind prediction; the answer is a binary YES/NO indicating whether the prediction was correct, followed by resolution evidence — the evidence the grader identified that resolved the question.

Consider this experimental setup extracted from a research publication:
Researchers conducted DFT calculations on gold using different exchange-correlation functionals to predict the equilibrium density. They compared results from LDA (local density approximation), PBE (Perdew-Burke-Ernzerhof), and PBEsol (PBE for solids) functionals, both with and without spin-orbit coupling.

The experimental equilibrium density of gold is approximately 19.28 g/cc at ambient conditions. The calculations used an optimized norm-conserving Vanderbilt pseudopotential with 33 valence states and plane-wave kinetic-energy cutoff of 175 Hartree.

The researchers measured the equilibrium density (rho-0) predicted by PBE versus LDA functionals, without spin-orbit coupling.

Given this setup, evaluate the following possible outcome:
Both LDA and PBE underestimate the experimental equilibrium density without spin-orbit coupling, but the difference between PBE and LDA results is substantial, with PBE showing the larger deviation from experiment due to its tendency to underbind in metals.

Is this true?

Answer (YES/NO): NO